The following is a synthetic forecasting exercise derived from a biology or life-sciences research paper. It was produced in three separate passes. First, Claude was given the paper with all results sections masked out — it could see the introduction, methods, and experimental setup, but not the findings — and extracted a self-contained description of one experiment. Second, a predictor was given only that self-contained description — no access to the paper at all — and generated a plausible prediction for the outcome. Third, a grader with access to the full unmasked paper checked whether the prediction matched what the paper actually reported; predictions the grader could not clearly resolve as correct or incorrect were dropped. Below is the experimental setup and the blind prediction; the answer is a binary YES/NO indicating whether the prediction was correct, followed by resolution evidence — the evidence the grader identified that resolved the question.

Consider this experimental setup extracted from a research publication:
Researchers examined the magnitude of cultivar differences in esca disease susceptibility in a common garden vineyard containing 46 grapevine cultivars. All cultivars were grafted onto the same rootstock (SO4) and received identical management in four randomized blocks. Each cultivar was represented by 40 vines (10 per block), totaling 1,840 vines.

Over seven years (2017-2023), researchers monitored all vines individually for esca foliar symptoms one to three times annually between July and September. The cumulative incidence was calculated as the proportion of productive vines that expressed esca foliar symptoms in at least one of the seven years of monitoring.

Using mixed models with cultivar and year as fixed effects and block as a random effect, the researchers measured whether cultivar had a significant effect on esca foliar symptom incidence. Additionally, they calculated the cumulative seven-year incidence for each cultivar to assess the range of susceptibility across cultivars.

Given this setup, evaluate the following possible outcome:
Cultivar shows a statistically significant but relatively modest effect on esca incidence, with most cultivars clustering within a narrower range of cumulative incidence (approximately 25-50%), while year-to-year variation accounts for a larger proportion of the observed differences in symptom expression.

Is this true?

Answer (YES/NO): NO